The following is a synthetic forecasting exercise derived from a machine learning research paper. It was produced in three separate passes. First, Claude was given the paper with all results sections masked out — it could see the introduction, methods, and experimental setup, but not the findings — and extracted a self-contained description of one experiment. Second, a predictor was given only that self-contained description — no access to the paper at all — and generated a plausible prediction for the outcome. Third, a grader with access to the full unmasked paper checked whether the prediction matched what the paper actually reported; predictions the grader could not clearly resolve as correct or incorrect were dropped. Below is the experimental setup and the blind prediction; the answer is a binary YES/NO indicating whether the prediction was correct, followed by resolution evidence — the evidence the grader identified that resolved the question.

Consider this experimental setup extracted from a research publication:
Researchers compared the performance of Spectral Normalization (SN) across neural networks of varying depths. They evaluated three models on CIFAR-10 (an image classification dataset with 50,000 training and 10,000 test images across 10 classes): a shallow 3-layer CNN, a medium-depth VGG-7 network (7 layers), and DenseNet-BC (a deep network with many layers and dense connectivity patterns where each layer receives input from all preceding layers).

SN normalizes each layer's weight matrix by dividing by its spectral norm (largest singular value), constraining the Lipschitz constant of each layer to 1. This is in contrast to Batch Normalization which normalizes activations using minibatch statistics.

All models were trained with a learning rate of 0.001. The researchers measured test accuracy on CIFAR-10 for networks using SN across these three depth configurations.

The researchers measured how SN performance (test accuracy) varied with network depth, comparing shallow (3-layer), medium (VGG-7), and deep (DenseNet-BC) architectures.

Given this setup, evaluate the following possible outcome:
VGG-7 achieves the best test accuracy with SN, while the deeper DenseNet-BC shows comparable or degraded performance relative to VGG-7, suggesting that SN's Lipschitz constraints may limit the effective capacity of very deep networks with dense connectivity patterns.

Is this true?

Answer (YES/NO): NO